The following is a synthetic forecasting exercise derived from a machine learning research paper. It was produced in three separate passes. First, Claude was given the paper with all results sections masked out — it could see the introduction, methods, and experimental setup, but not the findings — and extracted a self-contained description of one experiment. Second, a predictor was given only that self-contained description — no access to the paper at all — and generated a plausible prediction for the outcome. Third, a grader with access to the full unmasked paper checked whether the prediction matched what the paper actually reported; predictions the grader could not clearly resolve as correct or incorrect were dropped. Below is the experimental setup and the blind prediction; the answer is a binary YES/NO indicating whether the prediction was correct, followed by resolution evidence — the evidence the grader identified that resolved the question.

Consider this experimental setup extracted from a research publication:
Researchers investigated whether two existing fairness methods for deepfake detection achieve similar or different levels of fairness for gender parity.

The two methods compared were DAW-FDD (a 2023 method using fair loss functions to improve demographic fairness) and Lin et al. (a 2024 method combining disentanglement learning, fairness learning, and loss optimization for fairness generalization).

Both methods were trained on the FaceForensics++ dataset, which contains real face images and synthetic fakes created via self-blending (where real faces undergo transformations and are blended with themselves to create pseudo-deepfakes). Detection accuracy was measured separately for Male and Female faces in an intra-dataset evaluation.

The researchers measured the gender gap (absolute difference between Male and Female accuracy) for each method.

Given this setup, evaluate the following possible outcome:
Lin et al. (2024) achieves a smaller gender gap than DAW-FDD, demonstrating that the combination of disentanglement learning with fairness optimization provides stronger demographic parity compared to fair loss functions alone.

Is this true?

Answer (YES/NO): NO